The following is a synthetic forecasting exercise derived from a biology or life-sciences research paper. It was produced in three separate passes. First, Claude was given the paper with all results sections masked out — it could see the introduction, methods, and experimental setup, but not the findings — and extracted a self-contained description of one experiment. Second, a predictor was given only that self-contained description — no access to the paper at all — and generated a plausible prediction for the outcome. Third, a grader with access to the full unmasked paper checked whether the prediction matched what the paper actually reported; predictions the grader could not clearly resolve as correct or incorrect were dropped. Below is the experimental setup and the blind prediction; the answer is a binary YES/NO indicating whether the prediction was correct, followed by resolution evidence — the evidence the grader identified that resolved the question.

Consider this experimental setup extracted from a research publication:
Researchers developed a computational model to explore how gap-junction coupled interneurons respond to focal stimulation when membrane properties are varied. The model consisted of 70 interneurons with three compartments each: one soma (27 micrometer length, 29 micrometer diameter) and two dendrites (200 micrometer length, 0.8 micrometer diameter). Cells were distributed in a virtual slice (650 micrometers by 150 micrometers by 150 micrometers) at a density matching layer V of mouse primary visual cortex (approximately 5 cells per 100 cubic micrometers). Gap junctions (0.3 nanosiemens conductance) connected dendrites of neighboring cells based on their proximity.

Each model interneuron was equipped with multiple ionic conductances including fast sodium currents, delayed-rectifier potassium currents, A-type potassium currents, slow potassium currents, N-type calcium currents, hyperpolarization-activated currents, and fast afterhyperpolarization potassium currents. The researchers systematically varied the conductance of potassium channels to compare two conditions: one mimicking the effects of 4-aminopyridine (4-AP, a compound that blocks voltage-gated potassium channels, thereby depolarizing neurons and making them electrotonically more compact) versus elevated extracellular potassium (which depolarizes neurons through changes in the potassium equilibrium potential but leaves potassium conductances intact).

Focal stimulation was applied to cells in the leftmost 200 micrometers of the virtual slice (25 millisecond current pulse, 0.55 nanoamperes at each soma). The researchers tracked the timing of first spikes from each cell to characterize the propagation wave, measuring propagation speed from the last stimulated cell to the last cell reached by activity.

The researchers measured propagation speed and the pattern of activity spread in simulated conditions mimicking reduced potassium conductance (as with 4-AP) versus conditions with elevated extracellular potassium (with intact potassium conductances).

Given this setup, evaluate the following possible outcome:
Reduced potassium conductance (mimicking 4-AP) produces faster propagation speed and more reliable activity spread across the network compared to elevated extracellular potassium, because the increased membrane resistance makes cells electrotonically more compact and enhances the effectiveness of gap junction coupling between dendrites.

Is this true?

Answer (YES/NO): NO